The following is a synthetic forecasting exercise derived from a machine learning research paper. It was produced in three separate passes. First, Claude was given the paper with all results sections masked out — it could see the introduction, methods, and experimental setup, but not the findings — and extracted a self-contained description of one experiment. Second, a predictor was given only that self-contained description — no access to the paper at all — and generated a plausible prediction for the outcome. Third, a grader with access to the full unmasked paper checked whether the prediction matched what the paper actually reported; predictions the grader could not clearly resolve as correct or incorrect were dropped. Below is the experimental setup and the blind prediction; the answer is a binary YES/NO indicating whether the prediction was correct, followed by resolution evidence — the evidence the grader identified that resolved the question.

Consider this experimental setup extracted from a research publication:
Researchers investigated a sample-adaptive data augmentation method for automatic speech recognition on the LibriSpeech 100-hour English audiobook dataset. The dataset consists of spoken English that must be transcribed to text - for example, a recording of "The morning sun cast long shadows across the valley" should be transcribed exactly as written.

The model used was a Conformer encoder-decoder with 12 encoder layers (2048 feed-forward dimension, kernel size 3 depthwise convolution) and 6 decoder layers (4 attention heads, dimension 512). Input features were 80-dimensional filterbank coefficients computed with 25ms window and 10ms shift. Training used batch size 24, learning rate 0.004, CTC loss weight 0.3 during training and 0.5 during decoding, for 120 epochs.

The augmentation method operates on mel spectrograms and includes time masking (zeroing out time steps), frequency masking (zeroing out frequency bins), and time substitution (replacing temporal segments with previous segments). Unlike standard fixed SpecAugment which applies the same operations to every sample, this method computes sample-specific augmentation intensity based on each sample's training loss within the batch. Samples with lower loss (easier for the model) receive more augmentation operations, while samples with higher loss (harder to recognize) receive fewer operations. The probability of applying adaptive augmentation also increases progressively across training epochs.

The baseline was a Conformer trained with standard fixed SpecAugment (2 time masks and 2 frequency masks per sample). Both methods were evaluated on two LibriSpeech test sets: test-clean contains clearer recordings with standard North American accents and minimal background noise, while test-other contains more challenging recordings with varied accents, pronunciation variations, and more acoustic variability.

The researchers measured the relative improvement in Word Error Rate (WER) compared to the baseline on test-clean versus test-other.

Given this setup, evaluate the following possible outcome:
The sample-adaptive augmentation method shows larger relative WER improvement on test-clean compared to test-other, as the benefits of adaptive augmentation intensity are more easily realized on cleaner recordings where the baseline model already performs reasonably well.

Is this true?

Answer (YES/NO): YES